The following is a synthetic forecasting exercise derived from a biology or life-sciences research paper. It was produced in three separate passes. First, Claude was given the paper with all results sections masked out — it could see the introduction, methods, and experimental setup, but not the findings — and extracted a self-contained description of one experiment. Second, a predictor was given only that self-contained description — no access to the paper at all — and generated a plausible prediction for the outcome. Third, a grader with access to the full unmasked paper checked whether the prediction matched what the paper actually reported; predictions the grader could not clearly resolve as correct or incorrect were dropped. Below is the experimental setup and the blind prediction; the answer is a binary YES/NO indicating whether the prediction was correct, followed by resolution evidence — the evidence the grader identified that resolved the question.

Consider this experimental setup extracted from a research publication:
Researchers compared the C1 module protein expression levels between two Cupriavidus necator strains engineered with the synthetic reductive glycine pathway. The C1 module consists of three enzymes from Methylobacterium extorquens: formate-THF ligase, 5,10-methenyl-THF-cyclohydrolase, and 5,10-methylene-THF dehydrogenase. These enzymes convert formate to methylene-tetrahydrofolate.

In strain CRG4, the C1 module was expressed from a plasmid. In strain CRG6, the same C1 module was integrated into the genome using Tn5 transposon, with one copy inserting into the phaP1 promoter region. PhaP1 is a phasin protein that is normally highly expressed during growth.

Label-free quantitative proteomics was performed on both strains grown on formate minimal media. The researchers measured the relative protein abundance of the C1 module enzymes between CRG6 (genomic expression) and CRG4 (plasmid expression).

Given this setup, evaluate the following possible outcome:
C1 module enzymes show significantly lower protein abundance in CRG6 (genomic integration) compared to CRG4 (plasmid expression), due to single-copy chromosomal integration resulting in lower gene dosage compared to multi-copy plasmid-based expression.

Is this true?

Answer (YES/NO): NO